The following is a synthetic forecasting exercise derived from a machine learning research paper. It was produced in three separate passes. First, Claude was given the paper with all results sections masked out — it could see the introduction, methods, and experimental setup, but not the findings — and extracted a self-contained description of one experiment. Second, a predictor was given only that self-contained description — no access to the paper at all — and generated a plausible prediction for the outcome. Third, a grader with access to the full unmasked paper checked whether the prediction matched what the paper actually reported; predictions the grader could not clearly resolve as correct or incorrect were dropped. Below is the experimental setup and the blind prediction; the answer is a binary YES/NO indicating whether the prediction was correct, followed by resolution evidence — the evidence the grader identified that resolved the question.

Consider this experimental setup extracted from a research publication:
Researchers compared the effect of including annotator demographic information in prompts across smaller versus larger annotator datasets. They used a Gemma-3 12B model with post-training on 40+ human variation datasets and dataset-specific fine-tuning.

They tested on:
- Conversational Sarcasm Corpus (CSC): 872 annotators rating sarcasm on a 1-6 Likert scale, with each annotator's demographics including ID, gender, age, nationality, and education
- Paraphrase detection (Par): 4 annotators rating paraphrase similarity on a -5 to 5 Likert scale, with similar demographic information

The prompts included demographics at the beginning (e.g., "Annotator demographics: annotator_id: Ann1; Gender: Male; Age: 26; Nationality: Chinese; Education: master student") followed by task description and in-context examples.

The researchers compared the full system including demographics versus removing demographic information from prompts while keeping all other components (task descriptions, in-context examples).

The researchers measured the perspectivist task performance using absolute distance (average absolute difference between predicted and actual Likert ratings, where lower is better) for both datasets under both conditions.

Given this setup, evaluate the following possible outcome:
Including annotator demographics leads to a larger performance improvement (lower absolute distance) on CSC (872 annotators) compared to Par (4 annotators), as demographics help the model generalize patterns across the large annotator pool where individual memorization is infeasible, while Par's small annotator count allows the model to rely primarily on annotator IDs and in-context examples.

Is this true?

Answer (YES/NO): NO